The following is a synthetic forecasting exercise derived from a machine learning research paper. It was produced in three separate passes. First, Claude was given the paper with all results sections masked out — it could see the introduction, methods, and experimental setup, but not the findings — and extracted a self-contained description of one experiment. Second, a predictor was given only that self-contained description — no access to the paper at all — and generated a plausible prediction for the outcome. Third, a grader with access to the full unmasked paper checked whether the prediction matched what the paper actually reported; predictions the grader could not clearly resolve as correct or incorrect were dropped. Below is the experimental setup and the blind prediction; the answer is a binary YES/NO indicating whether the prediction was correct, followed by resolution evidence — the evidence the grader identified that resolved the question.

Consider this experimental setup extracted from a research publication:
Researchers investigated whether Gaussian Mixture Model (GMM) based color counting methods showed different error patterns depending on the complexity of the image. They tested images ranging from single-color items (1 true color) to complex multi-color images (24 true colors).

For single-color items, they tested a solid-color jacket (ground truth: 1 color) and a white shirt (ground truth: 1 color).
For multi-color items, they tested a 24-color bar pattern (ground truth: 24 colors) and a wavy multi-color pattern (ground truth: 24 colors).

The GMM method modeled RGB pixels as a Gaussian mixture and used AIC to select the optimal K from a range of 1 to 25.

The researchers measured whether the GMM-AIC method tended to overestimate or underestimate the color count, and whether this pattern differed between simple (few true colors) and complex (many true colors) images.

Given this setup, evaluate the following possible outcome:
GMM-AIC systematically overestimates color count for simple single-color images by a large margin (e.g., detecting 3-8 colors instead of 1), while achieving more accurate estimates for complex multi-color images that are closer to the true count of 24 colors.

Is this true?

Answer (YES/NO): NO